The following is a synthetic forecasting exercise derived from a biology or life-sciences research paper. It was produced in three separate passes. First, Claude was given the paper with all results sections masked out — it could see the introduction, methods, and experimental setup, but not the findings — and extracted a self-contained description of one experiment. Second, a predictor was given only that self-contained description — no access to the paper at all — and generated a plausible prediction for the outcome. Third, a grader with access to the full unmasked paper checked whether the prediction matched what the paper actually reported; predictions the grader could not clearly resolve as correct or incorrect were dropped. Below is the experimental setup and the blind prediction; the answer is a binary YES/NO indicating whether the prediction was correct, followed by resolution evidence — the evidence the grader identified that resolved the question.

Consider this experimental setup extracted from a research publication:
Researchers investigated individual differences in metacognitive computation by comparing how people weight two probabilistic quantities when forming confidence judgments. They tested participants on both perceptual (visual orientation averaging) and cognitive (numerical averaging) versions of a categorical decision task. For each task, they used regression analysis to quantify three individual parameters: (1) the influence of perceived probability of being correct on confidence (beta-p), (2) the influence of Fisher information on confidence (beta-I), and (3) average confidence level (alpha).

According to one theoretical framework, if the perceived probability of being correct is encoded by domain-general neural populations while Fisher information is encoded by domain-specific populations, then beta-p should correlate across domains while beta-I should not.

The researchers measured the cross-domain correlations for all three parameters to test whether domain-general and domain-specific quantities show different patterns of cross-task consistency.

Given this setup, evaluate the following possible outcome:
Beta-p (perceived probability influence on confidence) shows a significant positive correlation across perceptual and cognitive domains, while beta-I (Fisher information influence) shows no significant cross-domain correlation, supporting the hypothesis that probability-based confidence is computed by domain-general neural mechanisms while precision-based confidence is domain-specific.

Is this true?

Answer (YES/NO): YES